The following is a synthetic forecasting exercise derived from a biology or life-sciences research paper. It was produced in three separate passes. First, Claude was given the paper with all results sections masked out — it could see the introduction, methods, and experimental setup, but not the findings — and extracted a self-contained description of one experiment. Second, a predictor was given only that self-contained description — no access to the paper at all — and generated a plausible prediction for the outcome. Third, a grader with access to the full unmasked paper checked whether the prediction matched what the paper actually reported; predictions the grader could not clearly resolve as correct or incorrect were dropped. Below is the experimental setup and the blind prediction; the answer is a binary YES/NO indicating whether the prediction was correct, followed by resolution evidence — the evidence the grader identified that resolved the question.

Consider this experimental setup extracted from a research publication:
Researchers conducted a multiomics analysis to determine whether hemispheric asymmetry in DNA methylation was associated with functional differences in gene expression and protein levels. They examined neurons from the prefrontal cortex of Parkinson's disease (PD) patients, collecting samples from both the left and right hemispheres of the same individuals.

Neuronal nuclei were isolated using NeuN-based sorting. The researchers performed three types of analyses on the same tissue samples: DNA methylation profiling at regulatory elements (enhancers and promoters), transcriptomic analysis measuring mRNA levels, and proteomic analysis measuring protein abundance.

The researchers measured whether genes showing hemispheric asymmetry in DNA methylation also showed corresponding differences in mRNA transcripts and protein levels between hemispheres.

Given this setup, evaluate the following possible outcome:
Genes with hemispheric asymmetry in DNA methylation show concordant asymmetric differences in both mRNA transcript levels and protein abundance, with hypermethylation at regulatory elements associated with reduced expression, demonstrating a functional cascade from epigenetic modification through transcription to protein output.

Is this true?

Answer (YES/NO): NO